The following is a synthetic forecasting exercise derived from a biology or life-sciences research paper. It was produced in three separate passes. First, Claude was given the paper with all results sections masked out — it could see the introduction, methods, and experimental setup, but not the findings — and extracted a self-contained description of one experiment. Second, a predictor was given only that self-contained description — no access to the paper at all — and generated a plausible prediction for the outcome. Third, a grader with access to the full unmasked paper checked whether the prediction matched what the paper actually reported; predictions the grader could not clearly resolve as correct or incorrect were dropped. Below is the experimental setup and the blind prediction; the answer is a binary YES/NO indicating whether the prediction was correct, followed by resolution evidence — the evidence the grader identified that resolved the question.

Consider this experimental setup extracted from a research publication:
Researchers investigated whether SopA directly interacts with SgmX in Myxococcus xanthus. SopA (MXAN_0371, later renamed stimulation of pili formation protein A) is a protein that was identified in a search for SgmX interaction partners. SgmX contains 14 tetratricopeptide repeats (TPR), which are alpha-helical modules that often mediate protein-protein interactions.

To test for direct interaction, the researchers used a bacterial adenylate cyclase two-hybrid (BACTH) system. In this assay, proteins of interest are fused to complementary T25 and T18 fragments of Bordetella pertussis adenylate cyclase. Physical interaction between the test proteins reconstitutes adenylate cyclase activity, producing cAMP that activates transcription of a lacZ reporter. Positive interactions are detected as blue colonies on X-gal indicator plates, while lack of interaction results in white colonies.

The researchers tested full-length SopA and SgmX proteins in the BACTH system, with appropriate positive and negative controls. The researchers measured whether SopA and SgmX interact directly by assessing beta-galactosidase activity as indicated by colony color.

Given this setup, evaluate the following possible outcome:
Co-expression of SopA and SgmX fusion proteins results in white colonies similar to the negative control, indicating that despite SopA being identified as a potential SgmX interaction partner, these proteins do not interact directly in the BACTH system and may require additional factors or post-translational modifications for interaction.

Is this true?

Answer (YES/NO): NO